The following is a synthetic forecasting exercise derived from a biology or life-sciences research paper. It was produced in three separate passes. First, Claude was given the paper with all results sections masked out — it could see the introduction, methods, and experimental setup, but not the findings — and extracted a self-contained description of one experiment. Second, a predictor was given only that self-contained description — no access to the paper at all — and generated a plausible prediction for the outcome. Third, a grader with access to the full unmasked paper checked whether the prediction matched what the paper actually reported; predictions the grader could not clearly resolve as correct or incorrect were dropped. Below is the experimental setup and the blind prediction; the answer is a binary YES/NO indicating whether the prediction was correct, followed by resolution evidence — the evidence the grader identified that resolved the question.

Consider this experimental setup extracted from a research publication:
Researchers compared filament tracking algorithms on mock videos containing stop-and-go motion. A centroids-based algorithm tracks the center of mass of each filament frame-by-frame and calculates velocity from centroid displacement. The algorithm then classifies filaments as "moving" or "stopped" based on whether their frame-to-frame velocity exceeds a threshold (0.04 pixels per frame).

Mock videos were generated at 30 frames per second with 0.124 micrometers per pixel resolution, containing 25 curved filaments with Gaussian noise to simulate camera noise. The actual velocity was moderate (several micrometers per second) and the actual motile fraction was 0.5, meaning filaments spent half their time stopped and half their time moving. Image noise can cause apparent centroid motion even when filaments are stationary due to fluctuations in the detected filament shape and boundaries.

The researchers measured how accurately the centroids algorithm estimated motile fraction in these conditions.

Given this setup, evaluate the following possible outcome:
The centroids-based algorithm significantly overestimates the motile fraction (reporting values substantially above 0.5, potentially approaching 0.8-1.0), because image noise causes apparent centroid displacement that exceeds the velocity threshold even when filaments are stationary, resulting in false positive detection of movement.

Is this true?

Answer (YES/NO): YES